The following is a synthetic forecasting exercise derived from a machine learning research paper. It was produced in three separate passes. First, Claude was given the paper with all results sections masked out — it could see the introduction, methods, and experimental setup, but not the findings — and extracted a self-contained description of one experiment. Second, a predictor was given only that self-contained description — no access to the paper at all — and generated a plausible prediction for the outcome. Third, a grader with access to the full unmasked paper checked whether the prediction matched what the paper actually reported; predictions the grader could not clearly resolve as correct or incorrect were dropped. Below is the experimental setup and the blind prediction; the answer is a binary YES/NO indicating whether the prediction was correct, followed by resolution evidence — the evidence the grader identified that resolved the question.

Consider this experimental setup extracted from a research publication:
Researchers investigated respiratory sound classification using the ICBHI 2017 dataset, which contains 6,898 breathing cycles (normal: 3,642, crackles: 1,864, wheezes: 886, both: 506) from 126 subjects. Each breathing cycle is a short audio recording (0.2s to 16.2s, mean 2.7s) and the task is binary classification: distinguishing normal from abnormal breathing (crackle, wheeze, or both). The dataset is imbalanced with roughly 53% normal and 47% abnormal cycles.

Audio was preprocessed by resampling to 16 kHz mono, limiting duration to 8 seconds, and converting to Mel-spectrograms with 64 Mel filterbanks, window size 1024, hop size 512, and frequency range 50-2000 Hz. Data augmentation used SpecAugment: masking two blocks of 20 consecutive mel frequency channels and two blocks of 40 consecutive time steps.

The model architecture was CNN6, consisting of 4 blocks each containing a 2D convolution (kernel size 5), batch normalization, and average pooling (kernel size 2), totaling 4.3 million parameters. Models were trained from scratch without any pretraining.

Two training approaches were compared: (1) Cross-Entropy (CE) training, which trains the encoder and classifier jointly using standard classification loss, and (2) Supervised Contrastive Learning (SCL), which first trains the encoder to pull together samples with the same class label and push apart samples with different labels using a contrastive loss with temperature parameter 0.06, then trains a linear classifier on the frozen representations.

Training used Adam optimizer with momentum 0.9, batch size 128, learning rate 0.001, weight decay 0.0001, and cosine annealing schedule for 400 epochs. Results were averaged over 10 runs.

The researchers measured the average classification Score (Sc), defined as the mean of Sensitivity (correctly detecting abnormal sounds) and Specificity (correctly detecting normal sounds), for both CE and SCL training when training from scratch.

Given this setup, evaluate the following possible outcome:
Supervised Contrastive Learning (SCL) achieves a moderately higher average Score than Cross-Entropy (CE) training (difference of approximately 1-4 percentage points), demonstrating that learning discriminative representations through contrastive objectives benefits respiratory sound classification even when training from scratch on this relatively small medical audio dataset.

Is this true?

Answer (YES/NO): NO